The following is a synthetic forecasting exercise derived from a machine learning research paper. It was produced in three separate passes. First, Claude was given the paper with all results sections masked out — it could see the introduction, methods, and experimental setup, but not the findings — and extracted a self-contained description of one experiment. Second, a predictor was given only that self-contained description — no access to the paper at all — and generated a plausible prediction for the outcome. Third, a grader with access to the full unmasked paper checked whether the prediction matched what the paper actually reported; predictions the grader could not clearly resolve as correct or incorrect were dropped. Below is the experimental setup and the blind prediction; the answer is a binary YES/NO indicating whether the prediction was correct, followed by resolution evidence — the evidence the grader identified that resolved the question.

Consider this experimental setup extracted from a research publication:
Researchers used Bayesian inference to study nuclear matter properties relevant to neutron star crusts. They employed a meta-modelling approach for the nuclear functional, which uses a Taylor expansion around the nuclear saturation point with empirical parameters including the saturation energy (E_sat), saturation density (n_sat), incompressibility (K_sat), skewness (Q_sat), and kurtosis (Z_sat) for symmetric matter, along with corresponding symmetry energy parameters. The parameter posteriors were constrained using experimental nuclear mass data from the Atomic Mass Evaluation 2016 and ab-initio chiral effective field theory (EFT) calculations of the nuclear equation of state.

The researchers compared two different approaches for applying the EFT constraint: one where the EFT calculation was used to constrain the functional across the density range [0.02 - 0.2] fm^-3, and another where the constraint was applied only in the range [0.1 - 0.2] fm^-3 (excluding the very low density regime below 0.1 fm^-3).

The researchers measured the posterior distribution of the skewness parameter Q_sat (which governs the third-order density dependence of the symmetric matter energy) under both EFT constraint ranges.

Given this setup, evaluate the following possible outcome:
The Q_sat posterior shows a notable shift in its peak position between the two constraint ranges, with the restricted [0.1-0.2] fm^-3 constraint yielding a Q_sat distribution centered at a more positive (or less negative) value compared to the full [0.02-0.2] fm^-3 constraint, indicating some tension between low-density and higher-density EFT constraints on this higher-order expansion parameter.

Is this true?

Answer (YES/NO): YES